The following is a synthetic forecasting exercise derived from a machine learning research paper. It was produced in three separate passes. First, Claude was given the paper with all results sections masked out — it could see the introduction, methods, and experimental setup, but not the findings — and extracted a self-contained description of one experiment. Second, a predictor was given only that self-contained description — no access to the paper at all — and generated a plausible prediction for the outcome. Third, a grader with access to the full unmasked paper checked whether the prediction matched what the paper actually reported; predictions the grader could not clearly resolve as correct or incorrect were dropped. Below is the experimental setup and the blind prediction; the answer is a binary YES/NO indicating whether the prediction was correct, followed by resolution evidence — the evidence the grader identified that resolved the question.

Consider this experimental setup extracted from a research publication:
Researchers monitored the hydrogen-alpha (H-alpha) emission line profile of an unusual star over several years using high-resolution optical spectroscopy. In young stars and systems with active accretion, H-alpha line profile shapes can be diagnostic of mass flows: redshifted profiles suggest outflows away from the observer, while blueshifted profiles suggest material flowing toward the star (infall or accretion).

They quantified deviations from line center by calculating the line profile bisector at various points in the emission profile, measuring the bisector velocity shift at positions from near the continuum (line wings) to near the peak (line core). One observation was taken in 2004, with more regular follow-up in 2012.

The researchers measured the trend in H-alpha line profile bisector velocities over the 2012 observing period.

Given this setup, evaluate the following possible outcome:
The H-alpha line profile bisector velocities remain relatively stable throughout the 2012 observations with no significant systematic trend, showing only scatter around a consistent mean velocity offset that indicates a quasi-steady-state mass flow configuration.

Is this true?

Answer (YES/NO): NO